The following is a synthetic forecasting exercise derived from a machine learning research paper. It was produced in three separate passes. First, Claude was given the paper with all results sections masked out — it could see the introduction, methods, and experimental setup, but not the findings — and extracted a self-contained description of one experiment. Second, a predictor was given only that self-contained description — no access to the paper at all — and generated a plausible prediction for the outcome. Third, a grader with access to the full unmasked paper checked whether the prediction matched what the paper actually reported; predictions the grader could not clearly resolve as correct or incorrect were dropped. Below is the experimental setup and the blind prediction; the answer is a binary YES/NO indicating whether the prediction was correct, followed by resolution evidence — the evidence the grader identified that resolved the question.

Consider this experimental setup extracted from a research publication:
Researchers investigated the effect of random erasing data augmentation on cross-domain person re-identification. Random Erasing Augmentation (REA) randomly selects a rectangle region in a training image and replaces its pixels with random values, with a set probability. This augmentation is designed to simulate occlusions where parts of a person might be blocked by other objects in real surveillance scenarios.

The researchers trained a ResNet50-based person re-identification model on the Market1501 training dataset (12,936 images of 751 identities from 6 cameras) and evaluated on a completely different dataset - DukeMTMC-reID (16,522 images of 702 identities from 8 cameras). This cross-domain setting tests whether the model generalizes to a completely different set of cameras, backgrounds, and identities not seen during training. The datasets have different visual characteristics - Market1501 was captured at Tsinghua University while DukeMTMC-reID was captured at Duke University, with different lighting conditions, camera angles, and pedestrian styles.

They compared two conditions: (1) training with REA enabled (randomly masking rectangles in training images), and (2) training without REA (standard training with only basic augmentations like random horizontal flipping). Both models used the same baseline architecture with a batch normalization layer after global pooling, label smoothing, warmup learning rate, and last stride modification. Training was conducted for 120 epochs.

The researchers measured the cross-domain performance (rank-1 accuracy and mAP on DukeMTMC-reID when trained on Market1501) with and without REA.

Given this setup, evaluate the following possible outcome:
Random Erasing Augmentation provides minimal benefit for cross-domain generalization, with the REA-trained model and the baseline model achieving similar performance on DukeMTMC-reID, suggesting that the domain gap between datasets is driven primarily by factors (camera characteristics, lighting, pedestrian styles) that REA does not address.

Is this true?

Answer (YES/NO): NO